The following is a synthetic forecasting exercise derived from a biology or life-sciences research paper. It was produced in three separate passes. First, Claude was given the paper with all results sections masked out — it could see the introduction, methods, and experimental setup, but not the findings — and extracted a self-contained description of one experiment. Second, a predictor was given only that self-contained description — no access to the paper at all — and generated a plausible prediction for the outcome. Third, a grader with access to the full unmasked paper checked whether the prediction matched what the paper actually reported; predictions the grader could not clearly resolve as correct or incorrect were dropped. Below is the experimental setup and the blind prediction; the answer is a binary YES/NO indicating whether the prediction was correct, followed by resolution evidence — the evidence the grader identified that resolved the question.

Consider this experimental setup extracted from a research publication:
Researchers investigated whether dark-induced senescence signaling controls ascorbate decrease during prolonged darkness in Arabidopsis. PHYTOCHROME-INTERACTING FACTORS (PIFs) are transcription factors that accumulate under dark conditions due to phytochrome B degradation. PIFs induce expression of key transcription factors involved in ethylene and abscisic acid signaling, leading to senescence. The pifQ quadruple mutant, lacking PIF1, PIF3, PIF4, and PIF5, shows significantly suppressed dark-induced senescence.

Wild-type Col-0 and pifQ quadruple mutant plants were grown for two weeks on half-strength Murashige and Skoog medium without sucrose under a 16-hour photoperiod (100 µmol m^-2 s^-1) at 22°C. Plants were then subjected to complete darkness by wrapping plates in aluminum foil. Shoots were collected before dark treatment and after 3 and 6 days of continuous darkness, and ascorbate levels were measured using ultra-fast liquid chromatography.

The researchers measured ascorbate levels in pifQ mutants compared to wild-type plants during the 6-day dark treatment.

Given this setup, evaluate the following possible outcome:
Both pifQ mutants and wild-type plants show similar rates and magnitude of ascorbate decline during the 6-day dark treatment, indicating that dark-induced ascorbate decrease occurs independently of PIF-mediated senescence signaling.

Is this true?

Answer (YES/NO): YES